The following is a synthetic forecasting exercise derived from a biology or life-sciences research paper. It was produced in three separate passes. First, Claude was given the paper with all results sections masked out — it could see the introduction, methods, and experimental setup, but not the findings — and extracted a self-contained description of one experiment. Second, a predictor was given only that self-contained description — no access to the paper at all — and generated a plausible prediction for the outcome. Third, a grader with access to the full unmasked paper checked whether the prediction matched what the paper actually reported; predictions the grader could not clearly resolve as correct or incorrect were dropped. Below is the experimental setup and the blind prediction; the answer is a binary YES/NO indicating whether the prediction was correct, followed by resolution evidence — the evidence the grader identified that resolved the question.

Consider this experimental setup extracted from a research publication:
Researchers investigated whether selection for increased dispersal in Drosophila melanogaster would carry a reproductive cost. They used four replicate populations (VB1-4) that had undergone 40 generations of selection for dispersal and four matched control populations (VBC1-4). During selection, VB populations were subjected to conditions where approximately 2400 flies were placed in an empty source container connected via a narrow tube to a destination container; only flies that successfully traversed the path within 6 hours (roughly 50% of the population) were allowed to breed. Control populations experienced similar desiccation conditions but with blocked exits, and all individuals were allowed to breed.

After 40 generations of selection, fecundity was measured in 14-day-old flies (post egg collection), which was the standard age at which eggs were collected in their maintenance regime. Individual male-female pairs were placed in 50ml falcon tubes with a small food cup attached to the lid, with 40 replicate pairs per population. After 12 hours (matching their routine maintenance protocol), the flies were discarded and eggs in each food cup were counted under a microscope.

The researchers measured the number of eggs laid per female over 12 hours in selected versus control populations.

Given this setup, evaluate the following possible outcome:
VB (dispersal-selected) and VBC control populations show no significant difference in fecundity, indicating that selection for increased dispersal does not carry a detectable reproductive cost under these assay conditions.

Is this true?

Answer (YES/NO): YES